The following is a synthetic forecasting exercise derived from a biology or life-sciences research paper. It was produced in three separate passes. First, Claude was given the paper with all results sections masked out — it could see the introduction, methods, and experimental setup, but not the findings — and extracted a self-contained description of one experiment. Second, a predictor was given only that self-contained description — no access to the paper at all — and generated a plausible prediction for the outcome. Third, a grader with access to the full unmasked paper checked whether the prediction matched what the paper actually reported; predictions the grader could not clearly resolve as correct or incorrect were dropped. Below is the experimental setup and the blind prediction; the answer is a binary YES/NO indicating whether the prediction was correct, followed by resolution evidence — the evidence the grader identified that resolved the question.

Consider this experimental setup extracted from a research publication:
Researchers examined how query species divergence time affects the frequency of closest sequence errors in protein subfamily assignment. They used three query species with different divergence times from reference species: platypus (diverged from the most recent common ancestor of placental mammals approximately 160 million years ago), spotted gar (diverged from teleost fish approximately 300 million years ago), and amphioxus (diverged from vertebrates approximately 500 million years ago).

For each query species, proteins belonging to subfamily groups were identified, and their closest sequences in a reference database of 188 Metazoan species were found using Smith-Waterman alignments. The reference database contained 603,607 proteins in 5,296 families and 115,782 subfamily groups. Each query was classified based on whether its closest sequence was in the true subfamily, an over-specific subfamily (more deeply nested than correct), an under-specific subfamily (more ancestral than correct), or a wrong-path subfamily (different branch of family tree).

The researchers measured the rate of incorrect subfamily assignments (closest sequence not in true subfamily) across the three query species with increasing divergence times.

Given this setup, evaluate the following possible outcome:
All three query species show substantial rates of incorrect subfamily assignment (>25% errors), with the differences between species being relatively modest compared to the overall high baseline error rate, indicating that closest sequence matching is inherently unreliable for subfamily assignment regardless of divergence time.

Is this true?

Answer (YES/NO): NO